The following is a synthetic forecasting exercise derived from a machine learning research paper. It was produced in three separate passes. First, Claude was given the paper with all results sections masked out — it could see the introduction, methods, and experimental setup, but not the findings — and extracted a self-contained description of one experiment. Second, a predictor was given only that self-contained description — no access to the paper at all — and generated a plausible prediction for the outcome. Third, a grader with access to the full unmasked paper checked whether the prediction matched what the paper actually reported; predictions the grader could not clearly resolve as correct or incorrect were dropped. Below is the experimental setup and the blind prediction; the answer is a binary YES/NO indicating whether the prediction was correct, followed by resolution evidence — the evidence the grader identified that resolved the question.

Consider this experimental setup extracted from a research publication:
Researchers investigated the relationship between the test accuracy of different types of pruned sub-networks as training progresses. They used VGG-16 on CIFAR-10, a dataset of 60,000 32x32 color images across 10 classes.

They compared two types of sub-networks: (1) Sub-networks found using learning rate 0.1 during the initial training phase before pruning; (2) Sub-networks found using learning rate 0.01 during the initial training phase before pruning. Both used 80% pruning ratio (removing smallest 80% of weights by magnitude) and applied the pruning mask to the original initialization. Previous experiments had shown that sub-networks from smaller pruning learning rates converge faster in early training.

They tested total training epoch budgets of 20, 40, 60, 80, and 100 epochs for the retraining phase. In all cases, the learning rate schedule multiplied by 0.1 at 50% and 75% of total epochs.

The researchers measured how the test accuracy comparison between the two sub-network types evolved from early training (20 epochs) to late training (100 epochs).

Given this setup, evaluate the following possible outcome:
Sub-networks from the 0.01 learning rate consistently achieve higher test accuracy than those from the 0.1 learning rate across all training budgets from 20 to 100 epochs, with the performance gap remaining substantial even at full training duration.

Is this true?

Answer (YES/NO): NO